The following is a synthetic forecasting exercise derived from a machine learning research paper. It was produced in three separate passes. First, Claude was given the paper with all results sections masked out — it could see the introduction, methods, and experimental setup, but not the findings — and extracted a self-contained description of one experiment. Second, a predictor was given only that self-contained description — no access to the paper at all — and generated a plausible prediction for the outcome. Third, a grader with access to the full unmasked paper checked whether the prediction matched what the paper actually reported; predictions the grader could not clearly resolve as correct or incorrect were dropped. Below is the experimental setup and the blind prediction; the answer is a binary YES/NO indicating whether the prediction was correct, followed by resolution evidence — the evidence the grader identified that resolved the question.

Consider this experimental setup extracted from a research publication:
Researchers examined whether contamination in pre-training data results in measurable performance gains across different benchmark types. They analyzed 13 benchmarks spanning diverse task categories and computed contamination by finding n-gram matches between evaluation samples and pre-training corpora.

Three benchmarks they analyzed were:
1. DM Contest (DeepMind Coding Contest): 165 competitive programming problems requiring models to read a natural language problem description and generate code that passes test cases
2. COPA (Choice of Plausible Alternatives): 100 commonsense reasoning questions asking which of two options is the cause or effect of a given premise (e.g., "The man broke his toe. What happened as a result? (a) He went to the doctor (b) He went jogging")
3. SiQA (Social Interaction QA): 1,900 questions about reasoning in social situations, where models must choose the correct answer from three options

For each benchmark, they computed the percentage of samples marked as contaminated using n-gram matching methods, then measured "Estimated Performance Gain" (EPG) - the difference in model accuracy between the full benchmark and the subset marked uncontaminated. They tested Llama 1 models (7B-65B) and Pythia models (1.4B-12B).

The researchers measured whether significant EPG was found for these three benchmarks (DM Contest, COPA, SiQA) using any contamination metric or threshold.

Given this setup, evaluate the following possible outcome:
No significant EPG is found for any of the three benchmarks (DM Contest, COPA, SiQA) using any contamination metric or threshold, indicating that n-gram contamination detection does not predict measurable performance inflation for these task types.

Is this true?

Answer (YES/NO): YES